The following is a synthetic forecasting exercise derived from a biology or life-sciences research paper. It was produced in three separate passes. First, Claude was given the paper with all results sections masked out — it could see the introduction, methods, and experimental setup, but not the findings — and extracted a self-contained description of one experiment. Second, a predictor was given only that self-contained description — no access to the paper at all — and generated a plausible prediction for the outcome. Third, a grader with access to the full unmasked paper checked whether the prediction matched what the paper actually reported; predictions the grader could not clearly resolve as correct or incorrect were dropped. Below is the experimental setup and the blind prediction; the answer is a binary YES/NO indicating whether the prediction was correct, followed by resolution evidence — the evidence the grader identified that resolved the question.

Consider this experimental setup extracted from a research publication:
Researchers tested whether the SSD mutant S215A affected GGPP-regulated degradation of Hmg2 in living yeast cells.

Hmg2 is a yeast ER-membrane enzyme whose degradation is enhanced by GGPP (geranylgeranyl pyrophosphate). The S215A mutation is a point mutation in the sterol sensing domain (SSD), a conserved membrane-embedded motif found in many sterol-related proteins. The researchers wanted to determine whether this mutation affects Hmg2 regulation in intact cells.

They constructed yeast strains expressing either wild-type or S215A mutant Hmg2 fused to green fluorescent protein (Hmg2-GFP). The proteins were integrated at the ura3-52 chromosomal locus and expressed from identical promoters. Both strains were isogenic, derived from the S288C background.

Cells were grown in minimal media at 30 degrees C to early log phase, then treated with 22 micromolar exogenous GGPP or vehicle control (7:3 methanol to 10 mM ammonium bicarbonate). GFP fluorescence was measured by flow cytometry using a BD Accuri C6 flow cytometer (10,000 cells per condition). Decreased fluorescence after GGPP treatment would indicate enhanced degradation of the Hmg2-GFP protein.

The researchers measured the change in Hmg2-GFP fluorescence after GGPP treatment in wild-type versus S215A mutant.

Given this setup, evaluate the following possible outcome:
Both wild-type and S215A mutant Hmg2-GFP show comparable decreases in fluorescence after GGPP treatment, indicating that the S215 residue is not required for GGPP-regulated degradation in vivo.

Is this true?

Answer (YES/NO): NO